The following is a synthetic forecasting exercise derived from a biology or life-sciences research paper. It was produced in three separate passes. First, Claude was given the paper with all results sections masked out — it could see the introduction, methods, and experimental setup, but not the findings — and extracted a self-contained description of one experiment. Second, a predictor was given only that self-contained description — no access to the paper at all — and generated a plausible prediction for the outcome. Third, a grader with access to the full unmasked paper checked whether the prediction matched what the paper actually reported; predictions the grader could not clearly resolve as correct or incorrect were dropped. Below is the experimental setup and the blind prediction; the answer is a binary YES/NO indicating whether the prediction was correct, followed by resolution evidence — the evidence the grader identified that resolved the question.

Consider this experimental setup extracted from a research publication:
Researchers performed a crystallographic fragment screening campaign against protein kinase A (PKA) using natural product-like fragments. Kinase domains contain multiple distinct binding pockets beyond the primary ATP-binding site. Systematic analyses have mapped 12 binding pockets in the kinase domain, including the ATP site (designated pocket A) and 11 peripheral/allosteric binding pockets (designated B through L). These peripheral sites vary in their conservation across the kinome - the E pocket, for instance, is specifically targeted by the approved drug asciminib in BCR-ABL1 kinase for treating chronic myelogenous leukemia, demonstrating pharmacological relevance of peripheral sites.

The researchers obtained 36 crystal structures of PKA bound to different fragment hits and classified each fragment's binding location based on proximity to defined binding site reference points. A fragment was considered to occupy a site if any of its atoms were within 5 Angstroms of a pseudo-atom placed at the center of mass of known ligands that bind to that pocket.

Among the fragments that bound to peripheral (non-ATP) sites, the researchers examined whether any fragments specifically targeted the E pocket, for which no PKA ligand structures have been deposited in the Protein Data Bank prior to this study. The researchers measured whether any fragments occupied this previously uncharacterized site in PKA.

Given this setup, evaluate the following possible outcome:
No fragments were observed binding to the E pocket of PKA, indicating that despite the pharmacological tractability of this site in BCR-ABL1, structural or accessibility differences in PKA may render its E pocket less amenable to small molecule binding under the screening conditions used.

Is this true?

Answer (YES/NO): NO